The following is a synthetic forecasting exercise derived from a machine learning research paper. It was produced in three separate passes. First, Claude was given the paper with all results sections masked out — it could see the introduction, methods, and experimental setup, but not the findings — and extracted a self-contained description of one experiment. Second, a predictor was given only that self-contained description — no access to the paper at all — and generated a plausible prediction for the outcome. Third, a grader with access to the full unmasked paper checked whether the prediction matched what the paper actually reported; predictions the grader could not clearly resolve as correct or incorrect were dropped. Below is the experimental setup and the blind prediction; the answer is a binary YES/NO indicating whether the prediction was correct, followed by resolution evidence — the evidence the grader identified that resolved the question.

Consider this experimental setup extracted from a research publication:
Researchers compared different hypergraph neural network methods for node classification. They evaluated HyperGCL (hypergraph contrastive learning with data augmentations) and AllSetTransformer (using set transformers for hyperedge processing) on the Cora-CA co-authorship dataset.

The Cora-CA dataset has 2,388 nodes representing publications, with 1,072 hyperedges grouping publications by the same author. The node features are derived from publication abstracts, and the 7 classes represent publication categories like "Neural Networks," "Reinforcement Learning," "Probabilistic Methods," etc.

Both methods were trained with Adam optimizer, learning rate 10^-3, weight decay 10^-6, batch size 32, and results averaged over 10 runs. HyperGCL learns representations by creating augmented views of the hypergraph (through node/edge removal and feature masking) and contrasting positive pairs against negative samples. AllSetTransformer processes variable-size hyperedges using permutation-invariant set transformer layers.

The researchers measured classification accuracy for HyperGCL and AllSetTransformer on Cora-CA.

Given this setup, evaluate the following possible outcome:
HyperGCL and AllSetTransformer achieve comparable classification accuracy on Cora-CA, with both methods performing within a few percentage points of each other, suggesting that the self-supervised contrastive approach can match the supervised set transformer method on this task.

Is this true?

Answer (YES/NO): NO